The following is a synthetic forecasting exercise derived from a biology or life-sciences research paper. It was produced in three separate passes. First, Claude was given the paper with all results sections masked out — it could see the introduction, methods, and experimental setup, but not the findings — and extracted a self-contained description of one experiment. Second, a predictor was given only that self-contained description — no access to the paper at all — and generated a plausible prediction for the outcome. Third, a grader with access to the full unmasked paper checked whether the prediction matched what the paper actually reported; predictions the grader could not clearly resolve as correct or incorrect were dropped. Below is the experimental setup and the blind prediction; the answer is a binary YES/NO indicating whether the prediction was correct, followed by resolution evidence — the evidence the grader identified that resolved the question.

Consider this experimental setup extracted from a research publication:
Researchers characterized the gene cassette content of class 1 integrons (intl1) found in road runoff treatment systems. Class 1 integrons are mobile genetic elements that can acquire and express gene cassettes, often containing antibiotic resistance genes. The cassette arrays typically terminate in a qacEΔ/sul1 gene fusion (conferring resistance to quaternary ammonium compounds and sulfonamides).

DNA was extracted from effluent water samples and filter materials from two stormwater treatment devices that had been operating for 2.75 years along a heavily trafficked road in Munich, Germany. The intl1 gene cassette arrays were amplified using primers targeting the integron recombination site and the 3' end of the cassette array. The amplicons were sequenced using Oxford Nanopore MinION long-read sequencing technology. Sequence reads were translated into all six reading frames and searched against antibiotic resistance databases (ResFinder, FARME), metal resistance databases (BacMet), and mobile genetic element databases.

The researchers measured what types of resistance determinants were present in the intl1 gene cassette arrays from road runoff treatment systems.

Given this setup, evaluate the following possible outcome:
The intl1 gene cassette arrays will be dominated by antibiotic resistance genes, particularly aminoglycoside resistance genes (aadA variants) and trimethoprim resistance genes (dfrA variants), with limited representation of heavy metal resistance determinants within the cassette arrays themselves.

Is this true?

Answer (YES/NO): NO